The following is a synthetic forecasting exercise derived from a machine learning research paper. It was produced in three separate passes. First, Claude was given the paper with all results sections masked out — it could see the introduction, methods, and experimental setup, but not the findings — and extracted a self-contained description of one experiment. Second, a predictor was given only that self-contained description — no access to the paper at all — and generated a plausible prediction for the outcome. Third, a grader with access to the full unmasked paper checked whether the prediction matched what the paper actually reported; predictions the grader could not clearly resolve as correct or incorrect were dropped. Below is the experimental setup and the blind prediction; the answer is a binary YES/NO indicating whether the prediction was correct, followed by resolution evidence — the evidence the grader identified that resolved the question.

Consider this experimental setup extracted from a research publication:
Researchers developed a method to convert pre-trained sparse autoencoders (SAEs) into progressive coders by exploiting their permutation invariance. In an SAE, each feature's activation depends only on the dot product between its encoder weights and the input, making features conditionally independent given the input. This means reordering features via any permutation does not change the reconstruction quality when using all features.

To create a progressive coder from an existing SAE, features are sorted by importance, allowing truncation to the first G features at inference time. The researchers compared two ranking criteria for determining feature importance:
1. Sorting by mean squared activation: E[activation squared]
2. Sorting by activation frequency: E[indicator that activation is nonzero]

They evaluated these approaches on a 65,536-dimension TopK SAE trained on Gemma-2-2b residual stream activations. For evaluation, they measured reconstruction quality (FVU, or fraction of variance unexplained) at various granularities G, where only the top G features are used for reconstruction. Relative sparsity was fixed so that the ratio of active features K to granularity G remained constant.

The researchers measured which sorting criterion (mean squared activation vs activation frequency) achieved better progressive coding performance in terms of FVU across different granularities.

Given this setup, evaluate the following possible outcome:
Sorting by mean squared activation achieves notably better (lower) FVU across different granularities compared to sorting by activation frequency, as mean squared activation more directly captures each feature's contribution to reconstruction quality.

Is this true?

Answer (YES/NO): YES